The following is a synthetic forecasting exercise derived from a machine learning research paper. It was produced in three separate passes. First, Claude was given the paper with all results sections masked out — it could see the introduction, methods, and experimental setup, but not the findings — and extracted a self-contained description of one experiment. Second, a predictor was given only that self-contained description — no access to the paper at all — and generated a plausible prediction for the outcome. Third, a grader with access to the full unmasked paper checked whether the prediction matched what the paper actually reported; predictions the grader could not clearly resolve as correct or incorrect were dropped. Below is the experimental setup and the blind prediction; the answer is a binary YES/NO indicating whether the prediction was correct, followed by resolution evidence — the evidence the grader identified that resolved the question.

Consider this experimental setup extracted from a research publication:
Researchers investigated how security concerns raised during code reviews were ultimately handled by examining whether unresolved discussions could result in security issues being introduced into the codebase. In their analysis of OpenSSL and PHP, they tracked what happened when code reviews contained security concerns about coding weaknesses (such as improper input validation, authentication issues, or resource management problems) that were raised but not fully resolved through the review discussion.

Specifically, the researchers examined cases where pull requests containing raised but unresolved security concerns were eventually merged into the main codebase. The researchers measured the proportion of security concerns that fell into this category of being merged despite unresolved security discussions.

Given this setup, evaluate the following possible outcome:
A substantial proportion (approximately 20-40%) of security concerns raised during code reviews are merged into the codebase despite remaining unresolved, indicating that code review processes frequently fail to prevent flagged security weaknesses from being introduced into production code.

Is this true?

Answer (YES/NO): NO